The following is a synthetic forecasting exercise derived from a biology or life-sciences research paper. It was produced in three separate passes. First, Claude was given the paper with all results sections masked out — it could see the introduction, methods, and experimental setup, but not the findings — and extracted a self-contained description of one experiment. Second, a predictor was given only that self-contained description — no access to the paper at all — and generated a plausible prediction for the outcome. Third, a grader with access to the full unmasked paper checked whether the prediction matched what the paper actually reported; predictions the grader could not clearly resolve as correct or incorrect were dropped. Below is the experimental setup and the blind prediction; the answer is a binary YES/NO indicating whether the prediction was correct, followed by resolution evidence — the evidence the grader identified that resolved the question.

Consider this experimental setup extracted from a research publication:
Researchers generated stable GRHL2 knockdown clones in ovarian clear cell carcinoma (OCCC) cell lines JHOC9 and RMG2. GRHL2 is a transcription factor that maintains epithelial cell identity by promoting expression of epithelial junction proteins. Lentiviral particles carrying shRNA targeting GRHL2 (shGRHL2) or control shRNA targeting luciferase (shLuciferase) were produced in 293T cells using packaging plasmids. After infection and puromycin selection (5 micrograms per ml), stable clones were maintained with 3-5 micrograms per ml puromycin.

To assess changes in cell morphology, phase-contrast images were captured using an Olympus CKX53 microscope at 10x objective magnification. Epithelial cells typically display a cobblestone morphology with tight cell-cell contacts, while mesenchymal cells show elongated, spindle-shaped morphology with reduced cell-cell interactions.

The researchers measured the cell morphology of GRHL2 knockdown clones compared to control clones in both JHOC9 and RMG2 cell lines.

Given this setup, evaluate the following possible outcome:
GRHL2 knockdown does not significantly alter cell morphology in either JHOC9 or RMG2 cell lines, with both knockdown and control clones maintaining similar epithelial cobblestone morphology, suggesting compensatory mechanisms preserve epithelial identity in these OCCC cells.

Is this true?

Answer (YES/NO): NO